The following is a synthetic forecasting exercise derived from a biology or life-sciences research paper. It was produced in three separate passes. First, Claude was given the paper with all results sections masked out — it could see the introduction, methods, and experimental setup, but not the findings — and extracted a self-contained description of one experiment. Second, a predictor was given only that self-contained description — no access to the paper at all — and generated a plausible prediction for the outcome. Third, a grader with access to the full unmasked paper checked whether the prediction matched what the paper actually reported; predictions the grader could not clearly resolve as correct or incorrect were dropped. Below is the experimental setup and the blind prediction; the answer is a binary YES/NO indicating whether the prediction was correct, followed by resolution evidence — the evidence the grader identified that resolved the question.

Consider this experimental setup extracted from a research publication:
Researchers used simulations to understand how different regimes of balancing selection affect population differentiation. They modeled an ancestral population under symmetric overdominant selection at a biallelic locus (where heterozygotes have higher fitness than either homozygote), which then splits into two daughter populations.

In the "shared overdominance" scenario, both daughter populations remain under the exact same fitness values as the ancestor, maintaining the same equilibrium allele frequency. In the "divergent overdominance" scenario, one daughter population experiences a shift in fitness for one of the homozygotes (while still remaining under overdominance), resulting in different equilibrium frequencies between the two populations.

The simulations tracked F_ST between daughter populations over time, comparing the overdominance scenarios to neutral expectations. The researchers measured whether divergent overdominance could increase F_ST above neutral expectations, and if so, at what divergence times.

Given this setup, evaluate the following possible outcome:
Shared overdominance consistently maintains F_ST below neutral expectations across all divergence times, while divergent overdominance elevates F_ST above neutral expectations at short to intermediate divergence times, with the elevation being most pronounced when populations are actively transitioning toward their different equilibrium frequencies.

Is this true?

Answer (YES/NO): YES